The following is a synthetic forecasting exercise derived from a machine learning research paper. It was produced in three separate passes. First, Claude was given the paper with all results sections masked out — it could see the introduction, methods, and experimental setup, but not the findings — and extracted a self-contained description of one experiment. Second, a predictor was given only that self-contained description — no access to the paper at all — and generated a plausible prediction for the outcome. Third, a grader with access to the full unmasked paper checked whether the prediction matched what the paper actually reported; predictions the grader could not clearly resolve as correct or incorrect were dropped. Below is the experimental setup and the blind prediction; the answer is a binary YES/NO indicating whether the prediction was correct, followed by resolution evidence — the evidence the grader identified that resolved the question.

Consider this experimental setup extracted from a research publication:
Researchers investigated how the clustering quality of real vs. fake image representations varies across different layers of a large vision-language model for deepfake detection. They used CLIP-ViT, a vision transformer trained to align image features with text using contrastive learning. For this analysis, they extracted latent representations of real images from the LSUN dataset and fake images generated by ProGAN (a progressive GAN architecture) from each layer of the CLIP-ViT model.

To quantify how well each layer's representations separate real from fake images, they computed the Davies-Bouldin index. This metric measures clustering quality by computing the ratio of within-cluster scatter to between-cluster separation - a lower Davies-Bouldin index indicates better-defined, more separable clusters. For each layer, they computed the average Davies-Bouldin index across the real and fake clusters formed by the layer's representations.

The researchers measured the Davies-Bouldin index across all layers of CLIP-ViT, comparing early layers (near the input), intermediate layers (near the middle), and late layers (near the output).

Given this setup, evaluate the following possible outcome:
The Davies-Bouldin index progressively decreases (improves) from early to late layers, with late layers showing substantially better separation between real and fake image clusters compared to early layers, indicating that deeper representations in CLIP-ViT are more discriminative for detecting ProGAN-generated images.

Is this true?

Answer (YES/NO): NO